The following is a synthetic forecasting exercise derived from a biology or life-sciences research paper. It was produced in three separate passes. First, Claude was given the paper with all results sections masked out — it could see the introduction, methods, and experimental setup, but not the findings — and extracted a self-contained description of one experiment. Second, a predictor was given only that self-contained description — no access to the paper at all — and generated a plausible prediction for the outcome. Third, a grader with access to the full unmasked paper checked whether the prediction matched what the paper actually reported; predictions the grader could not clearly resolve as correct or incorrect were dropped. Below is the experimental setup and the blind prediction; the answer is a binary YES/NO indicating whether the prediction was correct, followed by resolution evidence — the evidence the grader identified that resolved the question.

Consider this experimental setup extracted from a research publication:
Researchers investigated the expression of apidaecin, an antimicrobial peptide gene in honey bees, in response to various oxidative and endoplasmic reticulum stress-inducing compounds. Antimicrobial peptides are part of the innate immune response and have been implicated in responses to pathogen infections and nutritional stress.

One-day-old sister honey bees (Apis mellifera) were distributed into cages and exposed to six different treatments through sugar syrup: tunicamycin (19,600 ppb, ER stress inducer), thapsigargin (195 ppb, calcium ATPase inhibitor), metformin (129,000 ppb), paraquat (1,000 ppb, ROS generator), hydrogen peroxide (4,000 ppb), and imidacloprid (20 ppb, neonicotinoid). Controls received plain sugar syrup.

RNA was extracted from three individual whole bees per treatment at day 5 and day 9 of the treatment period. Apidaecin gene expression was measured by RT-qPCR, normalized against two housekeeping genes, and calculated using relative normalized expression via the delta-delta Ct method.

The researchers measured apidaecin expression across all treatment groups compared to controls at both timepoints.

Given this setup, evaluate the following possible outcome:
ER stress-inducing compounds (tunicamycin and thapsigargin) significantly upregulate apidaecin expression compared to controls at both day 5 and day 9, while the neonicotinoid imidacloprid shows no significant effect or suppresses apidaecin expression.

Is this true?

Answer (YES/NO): NO